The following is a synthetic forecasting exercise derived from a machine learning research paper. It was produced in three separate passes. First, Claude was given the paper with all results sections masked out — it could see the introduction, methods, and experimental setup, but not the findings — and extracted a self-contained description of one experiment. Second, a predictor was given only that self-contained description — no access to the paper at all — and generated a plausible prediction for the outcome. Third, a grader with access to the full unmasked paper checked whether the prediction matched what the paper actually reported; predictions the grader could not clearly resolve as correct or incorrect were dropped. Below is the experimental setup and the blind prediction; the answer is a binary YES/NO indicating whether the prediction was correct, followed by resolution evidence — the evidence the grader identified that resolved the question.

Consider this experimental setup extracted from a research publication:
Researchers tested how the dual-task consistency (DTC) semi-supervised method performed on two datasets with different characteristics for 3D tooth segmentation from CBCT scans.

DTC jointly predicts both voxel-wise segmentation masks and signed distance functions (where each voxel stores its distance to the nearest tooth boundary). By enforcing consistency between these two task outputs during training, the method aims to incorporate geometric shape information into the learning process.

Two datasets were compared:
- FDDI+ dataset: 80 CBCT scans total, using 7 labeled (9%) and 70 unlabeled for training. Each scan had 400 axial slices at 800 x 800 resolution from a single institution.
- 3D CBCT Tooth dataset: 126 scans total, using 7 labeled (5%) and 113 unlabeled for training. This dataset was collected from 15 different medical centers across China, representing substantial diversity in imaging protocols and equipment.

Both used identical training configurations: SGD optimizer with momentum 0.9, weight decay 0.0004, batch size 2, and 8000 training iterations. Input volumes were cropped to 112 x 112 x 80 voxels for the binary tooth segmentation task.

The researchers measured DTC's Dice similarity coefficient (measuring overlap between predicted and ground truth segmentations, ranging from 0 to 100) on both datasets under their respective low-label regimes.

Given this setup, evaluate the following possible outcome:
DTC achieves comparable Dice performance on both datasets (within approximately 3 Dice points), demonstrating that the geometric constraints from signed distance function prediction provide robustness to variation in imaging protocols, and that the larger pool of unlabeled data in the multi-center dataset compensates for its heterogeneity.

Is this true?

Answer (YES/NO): NO